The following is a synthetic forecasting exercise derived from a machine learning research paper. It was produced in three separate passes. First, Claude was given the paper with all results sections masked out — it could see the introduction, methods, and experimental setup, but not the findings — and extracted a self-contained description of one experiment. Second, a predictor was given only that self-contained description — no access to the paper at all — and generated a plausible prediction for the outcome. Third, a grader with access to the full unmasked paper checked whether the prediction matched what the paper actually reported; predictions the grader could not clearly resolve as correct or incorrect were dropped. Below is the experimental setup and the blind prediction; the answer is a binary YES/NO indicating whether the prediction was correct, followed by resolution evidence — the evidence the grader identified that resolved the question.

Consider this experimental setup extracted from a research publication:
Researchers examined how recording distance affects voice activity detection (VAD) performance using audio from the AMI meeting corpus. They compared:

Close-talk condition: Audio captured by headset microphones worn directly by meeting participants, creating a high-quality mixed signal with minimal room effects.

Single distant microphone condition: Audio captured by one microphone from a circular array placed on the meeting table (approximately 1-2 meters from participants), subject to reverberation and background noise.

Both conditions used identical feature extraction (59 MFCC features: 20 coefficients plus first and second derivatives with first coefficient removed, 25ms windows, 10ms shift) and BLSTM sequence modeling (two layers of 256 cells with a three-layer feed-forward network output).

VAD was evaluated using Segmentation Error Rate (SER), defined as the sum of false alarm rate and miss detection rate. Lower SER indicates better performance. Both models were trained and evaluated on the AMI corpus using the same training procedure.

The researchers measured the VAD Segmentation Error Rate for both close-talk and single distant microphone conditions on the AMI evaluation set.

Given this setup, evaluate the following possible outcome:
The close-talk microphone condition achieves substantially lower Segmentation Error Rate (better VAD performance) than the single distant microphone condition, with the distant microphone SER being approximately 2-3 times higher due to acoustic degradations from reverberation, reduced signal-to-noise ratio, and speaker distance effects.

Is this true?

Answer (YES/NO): NO